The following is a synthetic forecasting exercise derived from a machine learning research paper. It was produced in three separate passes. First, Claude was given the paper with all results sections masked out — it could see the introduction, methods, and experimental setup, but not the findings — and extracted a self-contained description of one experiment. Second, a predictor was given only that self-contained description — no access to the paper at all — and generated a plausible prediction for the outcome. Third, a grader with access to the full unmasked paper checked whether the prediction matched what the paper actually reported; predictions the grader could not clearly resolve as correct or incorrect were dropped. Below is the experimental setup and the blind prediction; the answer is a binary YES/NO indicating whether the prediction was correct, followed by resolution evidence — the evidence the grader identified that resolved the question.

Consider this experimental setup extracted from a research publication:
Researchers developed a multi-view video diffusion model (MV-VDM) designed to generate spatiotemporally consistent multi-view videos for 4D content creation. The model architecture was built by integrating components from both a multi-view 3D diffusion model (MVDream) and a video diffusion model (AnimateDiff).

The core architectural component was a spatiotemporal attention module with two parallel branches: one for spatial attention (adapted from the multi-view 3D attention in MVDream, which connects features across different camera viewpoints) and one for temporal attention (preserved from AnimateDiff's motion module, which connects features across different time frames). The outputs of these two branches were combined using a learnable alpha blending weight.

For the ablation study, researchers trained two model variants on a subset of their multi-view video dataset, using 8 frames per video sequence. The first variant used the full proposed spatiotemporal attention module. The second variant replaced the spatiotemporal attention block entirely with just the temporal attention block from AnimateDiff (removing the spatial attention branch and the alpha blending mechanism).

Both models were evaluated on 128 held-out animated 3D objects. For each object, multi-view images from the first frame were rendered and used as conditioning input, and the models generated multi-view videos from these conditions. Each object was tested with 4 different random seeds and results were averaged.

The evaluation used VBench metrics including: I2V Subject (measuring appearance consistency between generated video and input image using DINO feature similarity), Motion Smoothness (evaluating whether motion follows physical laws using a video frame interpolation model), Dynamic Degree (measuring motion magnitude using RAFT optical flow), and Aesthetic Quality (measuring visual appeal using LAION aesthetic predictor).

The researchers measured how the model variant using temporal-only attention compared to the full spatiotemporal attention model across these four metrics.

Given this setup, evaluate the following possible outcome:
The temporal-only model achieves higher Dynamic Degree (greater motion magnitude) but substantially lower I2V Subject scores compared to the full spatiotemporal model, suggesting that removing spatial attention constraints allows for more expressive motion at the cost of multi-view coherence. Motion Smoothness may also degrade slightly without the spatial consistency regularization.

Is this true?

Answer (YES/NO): NO